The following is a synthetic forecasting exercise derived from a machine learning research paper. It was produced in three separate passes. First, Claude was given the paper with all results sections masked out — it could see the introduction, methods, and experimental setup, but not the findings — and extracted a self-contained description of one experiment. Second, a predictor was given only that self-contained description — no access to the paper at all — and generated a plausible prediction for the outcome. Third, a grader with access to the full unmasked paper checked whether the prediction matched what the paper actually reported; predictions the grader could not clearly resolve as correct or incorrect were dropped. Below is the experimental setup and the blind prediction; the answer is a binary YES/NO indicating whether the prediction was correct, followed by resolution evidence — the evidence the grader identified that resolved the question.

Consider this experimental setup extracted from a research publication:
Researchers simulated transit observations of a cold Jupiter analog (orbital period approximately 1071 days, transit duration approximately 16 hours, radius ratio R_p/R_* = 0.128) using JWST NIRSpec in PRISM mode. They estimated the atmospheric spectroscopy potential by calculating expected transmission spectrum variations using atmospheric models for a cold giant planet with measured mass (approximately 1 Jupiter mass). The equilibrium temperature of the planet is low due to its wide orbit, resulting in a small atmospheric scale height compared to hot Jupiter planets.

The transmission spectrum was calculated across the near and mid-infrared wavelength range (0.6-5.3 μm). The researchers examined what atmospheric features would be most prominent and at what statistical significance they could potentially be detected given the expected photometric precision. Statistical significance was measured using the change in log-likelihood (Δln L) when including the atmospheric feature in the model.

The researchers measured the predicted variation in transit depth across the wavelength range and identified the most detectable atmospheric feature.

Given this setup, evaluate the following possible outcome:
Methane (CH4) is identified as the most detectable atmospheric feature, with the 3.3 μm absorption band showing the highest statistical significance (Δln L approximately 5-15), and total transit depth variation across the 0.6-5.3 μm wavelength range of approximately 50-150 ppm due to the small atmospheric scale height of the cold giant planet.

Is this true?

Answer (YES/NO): NO